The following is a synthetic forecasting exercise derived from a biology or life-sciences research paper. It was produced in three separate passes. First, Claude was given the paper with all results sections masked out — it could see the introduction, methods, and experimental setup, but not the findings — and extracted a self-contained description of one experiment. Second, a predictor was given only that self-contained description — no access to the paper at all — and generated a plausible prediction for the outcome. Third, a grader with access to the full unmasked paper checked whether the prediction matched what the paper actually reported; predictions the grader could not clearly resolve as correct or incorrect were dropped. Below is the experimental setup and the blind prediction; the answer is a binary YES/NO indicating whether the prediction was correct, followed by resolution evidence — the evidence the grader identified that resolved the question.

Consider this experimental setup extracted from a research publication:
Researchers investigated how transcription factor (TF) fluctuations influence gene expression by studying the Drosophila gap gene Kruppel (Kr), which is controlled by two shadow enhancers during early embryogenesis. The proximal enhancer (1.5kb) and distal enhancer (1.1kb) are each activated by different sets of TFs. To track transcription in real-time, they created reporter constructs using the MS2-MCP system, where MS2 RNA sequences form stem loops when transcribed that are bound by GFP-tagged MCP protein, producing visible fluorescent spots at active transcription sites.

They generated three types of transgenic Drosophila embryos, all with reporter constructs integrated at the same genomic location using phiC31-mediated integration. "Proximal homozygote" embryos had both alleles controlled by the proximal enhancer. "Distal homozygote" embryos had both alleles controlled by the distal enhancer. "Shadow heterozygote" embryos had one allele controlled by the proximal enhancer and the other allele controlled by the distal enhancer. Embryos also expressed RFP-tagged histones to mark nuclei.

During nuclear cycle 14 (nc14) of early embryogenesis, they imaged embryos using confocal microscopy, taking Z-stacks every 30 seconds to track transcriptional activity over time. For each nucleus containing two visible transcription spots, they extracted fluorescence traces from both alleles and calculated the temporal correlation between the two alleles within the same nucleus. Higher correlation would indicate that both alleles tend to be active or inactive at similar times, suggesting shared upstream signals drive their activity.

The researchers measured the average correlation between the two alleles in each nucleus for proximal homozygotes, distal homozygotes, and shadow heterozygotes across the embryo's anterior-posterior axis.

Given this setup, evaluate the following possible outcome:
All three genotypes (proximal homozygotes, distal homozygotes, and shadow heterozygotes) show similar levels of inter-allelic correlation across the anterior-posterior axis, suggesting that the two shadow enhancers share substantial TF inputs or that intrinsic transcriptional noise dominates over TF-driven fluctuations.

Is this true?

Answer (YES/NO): NO